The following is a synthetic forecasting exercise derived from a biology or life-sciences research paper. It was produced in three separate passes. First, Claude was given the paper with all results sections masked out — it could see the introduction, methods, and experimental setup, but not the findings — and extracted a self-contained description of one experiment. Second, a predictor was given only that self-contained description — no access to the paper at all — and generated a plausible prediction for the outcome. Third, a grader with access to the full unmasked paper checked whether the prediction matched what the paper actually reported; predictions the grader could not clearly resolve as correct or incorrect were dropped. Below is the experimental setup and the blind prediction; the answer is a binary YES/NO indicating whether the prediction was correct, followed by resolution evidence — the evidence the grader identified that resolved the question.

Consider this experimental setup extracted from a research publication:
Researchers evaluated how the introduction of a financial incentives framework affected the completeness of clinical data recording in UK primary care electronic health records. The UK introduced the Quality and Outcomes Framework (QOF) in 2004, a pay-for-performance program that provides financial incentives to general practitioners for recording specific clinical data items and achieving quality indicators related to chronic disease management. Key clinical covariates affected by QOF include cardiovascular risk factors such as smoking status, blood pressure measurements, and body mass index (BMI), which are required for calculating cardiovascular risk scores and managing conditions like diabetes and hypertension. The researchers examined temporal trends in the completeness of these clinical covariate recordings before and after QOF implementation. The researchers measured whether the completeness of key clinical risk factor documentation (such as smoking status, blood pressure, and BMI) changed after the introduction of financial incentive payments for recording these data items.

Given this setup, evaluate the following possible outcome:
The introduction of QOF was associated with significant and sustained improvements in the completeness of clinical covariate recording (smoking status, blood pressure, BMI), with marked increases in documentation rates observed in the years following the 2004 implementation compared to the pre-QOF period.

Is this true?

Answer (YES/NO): YES